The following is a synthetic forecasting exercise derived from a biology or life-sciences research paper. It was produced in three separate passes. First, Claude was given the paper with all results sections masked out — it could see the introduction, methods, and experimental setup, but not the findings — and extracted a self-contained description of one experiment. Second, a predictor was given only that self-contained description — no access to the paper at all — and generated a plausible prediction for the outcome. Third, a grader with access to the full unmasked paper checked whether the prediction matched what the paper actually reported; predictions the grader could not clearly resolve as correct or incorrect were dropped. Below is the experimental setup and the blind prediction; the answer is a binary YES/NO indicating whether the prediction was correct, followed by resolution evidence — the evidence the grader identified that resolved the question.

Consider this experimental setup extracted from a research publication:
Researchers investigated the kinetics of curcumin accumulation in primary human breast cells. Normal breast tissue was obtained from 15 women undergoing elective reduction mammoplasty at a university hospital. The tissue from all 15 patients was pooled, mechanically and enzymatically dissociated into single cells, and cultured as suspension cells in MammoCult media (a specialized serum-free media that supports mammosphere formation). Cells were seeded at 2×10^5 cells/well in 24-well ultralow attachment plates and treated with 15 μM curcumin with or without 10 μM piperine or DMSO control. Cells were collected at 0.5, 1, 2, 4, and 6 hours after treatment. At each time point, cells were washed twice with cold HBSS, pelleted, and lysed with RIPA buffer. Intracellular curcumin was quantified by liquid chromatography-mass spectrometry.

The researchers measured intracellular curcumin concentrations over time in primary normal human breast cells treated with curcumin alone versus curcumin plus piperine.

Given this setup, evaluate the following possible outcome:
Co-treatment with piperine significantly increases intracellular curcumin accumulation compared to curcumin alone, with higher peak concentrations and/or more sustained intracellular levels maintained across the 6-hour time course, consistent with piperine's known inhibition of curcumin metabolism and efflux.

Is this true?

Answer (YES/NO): NO